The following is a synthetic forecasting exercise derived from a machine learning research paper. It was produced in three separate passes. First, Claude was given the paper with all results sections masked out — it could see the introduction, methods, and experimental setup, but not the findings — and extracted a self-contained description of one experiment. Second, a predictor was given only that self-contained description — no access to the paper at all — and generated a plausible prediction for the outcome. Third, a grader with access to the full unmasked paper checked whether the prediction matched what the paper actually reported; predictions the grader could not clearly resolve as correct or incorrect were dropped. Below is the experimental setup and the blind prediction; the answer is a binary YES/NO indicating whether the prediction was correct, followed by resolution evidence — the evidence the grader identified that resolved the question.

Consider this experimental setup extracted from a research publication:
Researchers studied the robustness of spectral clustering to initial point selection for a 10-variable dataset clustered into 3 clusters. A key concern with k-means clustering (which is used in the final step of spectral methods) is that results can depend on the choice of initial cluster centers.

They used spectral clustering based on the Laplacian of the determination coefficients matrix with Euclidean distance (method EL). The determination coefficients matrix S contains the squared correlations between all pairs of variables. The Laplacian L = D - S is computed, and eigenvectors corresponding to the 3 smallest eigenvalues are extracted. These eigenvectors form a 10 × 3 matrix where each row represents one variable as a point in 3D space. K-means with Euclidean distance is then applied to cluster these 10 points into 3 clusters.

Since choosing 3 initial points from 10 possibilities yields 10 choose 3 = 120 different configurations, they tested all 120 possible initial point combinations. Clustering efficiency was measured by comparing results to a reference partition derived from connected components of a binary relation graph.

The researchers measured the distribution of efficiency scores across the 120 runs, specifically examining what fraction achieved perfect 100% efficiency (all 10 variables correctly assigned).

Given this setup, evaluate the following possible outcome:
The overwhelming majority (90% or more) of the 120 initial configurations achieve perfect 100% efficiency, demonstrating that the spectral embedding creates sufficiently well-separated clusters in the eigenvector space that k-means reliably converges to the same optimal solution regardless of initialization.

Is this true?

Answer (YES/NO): NO